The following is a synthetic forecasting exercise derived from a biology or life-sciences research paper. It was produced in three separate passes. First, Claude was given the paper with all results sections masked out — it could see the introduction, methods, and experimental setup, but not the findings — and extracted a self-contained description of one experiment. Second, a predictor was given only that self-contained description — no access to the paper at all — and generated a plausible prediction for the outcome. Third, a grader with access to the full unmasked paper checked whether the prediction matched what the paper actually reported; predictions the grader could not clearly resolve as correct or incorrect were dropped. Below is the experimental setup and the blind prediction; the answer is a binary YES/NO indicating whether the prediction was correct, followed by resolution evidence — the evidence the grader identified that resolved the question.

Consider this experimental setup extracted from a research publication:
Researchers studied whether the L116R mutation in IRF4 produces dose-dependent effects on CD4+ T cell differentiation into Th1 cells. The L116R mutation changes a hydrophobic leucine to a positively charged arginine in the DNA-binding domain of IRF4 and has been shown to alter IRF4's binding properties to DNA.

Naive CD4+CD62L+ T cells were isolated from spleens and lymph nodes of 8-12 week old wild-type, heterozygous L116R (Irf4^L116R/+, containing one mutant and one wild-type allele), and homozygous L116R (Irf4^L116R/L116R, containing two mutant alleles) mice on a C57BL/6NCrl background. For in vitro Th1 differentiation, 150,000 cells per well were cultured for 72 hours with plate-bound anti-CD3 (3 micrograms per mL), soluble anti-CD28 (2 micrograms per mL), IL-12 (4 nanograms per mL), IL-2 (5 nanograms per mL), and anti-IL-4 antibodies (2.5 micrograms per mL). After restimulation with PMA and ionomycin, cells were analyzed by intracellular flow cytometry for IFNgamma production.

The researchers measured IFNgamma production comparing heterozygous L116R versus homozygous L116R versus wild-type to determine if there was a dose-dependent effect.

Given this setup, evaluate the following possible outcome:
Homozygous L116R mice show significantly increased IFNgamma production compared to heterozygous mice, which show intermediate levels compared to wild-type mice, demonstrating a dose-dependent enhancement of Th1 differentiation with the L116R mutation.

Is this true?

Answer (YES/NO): NO